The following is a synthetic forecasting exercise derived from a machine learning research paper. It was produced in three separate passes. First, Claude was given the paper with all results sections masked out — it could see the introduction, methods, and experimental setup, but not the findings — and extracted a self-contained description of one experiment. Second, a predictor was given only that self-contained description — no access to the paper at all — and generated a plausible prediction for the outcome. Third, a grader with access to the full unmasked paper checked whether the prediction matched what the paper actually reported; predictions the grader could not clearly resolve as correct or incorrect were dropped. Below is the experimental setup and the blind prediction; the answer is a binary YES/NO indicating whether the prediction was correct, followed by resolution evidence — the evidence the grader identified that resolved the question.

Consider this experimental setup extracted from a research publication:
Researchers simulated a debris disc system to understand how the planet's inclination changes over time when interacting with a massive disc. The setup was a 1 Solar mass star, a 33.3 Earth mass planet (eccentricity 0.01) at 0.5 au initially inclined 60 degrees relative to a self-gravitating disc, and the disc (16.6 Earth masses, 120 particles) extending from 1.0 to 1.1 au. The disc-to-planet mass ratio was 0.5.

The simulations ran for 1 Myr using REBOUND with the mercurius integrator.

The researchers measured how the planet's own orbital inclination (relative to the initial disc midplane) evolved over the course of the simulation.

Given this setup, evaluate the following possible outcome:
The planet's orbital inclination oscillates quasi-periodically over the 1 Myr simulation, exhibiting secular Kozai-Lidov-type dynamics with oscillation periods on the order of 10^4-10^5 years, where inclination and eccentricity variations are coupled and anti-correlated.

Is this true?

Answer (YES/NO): NO